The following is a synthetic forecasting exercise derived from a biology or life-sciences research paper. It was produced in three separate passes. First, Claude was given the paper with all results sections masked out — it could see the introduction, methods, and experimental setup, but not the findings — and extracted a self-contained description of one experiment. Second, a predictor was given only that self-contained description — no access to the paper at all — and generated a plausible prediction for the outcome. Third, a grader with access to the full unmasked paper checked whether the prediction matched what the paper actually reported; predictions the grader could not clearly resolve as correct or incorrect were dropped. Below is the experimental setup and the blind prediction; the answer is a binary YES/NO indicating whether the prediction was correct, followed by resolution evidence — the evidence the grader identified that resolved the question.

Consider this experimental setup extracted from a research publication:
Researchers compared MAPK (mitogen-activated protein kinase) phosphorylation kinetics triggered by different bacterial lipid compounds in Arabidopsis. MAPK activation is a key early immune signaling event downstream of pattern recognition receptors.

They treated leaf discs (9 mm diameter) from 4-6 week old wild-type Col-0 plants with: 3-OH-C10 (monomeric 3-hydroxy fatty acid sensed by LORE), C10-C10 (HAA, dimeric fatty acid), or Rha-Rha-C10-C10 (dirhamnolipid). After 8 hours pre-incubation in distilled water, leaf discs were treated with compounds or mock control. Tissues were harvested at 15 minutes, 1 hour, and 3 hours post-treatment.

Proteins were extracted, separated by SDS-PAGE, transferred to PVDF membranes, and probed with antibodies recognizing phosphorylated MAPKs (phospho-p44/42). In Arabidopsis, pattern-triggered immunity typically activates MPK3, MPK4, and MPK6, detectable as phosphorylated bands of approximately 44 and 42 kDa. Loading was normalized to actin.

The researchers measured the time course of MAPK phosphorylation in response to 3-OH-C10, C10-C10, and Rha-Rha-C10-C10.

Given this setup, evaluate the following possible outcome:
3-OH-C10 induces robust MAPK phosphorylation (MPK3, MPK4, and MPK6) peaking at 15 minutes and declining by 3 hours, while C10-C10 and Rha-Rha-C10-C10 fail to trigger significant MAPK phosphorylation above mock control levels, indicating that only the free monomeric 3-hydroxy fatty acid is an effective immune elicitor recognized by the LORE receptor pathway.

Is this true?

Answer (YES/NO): NO